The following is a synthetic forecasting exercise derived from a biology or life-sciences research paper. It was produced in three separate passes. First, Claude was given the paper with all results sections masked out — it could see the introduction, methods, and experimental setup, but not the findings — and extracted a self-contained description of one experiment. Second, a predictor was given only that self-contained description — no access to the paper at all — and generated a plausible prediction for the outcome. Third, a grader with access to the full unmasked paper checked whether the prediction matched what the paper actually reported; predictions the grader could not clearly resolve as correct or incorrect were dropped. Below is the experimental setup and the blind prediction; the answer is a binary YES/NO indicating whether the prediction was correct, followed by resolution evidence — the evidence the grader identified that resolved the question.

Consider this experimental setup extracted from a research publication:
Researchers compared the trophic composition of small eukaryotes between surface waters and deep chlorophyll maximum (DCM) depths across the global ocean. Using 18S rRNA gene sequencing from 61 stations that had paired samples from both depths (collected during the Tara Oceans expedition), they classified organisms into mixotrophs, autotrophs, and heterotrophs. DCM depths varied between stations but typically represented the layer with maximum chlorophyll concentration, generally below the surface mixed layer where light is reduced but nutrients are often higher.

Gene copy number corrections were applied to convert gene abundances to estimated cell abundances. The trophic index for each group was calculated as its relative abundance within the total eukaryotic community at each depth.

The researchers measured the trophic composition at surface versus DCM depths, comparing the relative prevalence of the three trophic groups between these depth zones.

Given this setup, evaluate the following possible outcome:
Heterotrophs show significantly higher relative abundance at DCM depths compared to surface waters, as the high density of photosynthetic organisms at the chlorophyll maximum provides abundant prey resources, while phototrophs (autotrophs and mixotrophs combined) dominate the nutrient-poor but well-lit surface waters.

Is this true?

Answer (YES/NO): YES